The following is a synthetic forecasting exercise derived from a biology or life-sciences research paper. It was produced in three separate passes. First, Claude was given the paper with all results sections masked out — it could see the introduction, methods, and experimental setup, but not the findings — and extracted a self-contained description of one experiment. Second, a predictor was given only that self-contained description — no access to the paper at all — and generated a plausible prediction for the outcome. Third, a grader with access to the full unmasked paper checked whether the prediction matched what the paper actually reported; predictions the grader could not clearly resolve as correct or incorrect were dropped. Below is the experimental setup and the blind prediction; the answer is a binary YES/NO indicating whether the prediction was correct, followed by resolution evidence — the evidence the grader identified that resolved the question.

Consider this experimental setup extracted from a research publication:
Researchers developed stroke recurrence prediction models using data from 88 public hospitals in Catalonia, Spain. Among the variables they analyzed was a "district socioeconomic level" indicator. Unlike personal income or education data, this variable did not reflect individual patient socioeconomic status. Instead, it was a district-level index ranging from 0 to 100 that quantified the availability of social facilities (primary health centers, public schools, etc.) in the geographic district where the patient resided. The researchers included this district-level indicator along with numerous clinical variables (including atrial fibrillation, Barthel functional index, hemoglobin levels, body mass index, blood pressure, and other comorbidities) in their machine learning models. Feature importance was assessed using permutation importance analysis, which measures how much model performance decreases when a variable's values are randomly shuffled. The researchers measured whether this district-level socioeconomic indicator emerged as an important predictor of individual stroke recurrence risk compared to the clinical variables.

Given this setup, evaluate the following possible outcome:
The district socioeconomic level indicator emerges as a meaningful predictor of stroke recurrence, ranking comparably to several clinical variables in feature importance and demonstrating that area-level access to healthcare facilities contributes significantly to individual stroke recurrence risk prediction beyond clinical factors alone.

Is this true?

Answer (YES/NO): NO